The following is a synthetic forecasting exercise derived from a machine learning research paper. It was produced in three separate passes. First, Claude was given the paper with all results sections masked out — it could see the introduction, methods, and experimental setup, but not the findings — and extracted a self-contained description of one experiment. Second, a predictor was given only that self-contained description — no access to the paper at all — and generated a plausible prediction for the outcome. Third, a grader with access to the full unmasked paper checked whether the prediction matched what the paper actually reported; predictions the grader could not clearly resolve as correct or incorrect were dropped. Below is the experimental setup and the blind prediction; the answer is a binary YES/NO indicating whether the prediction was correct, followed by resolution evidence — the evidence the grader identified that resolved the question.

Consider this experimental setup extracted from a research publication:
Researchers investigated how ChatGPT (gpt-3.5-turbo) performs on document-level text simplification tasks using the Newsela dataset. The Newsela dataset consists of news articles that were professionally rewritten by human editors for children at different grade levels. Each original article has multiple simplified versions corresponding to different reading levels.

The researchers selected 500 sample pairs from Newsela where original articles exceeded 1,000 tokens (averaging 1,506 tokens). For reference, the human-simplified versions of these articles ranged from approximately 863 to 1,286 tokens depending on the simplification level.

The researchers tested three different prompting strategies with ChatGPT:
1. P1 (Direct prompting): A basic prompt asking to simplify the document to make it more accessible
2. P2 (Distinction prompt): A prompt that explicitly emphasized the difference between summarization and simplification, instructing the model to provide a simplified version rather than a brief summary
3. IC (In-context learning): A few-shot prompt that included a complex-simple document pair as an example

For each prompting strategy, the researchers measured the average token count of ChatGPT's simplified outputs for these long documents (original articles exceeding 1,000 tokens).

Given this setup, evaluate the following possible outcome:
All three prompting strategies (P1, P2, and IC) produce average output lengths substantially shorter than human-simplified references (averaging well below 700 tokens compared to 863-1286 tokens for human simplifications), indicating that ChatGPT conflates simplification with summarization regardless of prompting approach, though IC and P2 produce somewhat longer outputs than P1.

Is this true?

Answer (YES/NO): NO